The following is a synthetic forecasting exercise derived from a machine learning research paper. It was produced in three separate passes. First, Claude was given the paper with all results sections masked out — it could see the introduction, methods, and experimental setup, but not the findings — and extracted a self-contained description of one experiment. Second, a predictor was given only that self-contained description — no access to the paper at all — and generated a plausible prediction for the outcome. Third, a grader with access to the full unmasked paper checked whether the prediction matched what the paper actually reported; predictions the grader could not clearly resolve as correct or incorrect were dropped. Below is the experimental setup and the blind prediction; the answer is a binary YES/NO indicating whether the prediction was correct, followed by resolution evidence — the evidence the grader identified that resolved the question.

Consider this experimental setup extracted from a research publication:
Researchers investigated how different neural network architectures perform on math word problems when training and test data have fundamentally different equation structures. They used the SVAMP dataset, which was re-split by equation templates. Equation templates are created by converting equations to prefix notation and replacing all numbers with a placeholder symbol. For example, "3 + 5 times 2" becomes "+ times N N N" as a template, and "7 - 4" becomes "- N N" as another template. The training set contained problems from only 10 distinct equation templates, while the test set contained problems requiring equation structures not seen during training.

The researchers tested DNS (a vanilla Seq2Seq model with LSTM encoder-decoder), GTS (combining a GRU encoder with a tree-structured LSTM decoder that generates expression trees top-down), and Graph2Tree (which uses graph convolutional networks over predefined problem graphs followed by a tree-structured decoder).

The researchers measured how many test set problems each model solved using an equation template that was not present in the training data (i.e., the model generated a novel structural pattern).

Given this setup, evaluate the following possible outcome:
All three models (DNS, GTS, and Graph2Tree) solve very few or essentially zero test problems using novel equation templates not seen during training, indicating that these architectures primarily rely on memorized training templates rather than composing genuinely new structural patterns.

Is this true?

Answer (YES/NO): YES